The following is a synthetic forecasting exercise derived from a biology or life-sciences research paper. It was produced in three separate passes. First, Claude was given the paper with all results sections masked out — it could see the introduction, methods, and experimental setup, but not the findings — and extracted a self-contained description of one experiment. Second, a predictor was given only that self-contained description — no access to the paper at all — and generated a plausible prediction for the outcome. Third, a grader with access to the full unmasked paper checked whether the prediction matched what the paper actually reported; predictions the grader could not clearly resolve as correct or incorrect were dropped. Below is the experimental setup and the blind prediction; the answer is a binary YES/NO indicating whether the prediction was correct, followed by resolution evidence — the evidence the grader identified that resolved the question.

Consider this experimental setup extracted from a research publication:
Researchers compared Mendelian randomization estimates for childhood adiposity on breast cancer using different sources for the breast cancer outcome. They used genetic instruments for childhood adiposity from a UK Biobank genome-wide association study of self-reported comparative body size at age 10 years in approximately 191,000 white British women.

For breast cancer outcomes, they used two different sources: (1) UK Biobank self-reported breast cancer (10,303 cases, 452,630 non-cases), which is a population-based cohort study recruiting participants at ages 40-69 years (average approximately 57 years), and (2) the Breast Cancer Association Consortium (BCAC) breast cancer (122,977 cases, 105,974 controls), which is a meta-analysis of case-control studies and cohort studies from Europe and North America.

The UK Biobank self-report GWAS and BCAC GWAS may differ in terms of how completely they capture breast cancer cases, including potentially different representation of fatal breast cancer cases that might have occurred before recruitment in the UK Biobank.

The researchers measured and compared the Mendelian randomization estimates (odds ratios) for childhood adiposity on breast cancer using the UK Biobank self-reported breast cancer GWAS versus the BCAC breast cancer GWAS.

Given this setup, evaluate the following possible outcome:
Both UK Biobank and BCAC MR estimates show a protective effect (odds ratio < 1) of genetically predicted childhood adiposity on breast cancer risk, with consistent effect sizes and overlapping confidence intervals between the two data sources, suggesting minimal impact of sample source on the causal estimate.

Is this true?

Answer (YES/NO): NO